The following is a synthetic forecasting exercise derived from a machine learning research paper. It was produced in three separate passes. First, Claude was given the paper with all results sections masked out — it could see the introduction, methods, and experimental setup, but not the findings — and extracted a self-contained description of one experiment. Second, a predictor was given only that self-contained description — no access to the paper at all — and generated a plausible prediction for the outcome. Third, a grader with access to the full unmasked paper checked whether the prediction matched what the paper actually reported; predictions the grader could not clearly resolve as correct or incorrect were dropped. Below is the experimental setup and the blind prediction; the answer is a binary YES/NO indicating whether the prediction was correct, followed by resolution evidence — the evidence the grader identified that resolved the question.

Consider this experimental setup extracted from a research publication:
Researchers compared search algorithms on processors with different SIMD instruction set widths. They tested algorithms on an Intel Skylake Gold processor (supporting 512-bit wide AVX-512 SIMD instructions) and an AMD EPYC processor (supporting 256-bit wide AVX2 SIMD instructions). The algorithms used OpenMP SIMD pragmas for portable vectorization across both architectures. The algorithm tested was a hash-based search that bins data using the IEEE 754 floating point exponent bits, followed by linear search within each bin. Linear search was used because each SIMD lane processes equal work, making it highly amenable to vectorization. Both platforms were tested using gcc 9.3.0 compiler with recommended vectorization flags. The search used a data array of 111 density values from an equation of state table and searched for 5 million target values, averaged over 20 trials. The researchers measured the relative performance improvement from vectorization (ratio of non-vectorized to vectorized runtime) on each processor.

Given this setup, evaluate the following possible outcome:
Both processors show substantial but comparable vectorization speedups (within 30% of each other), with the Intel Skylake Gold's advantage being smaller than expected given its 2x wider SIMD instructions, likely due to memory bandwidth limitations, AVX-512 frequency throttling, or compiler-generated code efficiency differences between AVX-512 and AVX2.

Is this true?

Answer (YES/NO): NO